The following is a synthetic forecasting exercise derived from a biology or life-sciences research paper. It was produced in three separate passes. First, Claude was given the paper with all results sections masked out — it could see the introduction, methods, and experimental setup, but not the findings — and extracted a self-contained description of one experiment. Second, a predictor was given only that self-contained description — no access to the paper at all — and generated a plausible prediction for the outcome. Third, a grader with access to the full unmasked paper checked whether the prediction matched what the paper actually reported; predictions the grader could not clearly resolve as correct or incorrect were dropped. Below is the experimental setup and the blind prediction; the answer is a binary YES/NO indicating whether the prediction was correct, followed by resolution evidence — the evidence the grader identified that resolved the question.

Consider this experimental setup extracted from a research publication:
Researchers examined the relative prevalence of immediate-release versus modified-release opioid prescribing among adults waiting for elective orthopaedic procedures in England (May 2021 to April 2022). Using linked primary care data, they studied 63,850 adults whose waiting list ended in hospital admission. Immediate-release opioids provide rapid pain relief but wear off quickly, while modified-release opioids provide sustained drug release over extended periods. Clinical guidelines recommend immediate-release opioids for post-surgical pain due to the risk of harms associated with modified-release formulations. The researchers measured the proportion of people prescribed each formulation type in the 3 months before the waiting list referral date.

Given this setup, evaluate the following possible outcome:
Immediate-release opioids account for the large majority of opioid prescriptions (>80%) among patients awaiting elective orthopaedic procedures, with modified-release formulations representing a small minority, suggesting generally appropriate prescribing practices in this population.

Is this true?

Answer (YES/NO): YES